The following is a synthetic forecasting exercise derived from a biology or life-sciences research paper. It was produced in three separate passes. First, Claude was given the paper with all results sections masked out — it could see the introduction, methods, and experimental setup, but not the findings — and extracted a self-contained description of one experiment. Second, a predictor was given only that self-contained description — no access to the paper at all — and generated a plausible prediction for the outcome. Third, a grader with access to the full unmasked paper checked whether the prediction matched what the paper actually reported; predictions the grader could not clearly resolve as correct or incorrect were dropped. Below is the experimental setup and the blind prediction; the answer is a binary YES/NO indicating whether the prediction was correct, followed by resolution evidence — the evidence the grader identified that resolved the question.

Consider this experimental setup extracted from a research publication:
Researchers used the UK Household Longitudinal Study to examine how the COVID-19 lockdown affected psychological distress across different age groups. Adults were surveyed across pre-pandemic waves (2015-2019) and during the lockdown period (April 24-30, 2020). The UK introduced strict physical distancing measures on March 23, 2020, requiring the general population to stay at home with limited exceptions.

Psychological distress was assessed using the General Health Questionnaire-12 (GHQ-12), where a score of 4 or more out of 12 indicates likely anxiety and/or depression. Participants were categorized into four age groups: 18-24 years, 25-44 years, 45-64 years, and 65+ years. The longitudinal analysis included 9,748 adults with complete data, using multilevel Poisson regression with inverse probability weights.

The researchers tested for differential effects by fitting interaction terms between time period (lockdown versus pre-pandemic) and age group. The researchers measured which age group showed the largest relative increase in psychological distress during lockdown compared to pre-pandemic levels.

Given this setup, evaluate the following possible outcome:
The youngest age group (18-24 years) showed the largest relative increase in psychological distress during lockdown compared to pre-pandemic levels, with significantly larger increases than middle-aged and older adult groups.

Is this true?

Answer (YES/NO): YES